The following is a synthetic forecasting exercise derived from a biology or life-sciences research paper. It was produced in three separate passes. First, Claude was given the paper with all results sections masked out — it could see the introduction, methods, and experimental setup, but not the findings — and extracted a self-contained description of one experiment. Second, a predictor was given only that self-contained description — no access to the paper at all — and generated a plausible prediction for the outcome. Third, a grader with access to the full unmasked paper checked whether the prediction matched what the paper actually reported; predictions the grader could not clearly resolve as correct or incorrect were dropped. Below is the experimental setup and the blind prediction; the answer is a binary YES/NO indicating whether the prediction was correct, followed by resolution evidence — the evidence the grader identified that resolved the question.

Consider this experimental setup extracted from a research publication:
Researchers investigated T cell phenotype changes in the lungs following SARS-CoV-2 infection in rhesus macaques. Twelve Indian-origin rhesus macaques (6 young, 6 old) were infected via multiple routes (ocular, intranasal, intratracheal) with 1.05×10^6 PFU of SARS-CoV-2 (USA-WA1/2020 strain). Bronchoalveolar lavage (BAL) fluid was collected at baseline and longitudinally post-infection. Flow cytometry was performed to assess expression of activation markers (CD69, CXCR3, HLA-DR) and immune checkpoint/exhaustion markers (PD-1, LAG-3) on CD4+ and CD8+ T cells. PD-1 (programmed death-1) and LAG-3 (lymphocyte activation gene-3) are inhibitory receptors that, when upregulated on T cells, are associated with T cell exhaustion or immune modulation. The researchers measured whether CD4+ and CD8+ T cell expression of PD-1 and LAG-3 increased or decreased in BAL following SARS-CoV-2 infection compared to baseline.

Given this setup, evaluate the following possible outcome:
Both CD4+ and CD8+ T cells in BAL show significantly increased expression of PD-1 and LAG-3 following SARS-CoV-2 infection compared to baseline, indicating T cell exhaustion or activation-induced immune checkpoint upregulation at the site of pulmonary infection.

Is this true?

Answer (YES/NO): YES